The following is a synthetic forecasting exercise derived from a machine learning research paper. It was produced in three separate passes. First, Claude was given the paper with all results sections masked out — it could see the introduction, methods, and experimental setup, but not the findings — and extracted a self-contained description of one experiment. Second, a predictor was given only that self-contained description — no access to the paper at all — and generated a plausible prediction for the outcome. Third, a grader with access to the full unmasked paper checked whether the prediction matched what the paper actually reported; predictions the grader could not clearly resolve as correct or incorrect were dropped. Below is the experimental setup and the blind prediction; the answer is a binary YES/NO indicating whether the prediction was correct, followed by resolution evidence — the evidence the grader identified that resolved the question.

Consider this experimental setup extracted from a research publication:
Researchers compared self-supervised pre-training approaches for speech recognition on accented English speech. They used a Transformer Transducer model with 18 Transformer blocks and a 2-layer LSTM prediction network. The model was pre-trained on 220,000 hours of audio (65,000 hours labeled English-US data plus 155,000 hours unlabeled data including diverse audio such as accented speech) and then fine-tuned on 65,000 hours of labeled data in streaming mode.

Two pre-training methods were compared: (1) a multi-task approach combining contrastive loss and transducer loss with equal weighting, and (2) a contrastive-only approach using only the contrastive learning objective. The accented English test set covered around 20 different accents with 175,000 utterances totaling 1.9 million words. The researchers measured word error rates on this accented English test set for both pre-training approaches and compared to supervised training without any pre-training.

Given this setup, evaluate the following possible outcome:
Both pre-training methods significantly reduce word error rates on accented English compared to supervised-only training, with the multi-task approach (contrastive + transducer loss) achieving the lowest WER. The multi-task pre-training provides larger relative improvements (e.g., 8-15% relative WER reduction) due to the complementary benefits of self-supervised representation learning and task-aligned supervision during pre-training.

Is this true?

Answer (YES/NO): NO